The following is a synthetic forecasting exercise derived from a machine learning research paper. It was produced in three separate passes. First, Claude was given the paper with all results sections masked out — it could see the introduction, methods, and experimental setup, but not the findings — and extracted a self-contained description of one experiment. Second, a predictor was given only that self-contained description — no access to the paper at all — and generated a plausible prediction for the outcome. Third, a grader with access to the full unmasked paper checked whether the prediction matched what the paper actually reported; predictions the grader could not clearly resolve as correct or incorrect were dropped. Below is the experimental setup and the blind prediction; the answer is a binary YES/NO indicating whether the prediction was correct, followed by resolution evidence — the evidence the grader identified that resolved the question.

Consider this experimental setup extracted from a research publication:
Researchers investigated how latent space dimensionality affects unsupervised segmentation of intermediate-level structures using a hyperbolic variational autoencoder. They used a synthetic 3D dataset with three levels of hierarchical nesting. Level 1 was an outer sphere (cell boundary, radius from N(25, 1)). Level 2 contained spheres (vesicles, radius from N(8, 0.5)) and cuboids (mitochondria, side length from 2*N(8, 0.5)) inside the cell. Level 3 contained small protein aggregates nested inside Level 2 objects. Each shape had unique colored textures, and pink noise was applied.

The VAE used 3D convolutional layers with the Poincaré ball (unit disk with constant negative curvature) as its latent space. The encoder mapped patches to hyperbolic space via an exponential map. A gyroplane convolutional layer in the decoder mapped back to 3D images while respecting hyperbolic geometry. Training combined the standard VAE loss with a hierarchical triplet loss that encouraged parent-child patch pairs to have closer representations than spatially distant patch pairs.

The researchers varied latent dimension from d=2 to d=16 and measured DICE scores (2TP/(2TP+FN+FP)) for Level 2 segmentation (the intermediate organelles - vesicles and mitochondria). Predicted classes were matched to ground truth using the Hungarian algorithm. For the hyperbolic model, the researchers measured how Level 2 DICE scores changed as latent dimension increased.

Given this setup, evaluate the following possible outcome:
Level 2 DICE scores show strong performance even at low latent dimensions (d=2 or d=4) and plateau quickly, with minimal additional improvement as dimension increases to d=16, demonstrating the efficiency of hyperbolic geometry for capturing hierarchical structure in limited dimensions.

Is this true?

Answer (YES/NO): YES